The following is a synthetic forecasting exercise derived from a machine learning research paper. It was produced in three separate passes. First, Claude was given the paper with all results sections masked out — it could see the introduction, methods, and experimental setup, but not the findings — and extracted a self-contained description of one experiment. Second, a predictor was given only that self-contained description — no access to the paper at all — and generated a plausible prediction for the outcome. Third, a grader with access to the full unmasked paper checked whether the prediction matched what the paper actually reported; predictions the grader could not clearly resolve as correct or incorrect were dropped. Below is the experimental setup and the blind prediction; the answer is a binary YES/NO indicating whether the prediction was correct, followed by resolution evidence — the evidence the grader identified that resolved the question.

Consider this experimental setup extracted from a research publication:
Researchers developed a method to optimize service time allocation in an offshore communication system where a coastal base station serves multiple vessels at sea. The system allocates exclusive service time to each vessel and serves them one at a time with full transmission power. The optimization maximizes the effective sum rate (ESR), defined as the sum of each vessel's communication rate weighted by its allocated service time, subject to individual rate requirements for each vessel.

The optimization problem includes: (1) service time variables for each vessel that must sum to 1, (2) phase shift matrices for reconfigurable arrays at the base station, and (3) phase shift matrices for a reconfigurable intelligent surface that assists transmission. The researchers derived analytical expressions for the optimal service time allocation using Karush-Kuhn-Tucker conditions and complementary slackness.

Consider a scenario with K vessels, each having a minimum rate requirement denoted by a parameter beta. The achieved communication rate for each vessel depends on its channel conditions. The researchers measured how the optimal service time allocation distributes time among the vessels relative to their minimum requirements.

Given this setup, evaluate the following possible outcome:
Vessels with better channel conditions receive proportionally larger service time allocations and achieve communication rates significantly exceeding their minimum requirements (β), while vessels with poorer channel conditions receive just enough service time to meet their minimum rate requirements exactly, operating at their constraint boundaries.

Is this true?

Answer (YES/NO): NO